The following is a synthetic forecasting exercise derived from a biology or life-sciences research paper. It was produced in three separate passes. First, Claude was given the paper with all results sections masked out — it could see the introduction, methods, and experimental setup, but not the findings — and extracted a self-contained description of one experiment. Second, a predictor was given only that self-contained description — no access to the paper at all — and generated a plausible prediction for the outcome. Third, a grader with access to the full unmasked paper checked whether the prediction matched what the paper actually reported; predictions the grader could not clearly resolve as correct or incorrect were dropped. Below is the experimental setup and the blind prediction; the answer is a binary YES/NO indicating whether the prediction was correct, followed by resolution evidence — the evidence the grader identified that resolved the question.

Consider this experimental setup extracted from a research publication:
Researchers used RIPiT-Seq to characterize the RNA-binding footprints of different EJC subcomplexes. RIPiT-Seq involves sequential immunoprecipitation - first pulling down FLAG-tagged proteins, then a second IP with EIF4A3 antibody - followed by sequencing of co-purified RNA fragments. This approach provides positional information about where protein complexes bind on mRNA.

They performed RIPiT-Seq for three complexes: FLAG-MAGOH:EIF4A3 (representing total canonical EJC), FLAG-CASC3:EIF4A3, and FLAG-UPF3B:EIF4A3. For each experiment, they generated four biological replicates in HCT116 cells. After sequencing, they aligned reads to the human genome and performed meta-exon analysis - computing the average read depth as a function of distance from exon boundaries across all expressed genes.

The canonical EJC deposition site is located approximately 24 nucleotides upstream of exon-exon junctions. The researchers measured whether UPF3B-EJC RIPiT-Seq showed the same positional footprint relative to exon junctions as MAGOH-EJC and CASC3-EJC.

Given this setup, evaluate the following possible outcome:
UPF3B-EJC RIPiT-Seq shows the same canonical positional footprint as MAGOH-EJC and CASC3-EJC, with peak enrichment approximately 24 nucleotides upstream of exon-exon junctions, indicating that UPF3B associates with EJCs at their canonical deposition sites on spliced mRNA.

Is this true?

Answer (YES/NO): YES